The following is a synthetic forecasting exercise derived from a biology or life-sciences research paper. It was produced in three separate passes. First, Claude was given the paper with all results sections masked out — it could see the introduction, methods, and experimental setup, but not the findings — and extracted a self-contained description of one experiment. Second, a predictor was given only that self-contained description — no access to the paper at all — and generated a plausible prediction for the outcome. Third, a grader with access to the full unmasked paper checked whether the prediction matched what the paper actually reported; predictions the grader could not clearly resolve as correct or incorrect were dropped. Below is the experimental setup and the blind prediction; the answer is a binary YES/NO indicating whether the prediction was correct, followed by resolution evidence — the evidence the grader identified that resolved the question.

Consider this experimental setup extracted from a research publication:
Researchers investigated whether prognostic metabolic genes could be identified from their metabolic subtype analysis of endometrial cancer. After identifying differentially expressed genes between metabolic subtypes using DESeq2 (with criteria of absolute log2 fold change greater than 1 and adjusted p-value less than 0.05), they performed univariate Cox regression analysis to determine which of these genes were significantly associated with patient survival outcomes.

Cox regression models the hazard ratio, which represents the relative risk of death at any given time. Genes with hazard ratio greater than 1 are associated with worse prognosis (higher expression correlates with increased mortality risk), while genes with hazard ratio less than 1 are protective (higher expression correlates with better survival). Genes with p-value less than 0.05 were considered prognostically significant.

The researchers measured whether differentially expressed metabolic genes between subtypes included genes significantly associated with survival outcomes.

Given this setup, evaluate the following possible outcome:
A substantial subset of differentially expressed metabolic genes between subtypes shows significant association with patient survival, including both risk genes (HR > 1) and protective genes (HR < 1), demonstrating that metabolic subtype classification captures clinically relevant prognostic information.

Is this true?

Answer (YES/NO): YES